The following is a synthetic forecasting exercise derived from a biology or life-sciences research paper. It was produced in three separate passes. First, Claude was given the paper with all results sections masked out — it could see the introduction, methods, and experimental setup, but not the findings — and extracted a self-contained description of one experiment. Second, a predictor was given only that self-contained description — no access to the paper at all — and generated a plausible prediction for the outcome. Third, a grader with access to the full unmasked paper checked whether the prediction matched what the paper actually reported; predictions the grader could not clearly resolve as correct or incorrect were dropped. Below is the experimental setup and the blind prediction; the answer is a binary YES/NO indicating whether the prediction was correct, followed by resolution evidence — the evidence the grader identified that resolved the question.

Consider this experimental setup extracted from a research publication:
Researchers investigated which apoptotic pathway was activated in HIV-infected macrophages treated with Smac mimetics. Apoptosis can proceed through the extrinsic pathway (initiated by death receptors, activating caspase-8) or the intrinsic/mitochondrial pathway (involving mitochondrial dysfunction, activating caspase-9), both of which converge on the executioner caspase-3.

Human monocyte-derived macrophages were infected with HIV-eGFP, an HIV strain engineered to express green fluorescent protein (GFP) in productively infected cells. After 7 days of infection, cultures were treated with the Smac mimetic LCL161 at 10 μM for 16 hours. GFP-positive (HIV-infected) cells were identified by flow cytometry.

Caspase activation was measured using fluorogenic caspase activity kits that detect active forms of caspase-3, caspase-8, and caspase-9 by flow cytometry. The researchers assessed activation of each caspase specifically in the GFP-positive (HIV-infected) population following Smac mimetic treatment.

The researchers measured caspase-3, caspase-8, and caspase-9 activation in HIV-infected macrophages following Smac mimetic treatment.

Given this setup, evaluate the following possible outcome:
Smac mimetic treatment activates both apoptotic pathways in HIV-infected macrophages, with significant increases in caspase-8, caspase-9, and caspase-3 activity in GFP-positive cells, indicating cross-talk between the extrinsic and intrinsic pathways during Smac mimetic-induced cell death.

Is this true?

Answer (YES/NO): YES